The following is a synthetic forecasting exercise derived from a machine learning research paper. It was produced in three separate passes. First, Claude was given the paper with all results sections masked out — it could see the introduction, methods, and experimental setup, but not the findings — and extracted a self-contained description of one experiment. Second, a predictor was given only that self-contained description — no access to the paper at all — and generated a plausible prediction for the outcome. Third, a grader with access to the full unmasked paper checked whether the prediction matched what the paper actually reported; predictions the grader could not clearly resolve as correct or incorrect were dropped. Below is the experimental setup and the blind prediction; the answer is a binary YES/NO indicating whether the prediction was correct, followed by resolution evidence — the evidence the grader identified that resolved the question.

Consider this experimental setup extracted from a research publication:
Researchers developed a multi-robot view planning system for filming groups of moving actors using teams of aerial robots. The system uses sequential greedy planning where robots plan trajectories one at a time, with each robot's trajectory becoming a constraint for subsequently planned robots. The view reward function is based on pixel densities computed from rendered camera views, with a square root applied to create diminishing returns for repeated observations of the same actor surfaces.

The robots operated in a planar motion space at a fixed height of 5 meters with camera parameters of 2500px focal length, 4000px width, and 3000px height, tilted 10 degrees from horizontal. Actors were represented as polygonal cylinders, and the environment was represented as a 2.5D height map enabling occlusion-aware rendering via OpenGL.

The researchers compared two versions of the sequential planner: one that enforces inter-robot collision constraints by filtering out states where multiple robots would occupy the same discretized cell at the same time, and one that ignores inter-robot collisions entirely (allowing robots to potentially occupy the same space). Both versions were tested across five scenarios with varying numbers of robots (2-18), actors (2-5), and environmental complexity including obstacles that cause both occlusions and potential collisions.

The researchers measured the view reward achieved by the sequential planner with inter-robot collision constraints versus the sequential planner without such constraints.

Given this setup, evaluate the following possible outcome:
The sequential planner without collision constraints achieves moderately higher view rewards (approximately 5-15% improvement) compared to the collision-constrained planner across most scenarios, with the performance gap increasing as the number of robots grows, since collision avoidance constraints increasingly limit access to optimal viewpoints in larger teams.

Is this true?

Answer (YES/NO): NO